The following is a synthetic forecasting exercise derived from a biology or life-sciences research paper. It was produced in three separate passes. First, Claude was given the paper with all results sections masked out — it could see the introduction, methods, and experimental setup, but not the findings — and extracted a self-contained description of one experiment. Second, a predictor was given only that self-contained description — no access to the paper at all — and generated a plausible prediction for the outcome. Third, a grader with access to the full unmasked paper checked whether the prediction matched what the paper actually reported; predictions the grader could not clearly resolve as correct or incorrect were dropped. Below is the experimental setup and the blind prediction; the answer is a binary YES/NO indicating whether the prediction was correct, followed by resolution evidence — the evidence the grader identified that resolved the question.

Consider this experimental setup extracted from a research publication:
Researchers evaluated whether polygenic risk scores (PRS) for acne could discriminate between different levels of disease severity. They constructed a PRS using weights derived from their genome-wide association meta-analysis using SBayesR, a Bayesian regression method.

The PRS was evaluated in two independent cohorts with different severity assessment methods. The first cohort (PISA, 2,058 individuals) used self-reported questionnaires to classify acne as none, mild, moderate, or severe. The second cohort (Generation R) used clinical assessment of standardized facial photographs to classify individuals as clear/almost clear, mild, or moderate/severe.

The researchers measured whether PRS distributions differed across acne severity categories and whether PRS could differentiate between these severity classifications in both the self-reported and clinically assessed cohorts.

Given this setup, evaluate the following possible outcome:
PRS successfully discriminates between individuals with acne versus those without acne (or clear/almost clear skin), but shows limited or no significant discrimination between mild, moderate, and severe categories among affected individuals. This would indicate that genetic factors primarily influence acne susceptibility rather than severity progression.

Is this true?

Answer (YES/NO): NO